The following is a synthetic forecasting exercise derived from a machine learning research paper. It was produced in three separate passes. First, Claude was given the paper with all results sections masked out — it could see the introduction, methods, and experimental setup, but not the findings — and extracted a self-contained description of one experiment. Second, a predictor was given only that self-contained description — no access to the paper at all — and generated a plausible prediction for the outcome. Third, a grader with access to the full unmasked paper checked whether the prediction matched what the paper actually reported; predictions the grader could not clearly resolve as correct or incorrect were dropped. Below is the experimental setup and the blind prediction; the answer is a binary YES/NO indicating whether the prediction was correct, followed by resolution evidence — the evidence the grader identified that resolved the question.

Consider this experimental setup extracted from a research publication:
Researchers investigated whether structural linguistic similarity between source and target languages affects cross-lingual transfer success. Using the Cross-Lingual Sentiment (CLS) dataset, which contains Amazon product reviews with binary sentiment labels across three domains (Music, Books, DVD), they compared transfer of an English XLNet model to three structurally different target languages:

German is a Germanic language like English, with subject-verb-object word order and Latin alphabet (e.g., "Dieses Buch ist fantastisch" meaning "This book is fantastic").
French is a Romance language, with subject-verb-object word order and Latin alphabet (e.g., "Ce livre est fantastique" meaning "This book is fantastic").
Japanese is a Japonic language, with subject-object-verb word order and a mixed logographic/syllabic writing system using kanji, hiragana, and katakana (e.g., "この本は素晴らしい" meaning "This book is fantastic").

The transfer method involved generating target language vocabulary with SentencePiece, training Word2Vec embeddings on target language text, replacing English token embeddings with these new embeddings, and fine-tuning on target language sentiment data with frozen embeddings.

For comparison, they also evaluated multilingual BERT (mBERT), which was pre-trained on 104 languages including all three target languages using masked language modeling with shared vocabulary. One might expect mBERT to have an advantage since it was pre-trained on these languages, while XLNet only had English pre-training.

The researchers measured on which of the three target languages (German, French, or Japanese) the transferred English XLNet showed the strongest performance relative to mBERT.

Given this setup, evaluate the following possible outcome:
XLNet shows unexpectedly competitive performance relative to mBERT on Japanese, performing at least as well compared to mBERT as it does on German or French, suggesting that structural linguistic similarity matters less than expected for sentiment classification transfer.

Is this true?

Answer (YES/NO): YES